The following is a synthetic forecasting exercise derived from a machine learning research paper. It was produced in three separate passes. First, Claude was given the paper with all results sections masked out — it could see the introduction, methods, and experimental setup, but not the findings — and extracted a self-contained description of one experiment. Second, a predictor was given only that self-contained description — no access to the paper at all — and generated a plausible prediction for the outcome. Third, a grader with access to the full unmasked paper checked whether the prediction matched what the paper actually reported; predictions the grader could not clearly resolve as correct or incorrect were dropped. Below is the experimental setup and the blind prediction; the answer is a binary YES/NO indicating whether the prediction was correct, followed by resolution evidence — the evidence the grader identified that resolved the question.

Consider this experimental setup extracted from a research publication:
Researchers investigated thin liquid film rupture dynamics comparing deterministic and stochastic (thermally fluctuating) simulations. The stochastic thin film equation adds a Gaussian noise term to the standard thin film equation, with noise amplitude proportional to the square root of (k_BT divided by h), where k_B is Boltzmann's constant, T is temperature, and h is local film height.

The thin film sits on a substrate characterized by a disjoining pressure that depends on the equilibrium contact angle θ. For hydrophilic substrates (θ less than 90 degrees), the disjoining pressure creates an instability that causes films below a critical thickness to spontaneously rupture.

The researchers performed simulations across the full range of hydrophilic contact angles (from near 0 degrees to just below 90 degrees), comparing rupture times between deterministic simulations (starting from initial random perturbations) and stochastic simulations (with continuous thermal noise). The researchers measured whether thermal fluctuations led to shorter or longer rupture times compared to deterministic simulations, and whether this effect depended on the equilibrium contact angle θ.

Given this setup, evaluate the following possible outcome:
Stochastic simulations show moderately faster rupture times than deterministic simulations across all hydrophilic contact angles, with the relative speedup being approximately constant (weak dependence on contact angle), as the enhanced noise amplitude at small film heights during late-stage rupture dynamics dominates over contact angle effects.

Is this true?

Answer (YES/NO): NO